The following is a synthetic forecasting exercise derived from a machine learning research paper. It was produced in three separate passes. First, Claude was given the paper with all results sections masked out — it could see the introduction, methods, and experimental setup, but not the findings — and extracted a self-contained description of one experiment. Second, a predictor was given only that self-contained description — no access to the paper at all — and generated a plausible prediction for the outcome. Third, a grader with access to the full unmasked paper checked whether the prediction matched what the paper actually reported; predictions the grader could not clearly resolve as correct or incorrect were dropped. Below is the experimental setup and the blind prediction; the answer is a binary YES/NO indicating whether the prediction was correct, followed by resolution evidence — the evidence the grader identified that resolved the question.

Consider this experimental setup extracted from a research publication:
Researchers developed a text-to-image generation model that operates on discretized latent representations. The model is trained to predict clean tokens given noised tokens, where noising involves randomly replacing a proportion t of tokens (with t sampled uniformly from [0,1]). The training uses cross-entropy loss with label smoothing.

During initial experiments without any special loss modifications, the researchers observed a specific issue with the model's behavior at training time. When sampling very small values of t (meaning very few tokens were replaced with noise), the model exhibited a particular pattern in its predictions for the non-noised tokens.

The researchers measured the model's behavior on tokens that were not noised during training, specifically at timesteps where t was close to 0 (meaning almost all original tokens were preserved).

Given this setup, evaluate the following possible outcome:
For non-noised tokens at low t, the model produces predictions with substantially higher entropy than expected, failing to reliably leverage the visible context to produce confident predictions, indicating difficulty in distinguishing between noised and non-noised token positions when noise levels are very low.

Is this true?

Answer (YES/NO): NO